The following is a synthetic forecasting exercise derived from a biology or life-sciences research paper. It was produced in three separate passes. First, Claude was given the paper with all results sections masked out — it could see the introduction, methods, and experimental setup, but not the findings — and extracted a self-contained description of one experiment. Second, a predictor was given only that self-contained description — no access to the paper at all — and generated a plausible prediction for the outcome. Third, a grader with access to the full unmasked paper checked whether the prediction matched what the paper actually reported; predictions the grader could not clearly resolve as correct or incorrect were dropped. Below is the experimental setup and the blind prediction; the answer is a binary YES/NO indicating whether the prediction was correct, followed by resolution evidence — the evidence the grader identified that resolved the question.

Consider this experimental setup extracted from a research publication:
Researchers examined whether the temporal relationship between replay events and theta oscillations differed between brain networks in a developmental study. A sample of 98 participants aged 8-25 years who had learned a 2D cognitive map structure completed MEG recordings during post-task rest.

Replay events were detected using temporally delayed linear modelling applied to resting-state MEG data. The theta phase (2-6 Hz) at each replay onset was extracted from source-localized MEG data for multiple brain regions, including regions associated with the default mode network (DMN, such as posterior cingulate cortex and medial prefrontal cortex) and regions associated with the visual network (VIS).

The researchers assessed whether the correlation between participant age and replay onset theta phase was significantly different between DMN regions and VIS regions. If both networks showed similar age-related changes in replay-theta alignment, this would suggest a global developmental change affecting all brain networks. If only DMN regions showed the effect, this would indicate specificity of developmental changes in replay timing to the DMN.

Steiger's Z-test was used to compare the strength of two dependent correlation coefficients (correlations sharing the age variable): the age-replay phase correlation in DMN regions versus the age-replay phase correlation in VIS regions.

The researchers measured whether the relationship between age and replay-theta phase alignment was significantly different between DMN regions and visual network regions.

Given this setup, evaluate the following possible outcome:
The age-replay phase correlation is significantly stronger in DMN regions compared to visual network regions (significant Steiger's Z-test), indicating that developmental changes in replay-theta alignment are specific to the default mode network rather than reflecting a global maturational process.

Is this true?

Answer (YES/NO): YES